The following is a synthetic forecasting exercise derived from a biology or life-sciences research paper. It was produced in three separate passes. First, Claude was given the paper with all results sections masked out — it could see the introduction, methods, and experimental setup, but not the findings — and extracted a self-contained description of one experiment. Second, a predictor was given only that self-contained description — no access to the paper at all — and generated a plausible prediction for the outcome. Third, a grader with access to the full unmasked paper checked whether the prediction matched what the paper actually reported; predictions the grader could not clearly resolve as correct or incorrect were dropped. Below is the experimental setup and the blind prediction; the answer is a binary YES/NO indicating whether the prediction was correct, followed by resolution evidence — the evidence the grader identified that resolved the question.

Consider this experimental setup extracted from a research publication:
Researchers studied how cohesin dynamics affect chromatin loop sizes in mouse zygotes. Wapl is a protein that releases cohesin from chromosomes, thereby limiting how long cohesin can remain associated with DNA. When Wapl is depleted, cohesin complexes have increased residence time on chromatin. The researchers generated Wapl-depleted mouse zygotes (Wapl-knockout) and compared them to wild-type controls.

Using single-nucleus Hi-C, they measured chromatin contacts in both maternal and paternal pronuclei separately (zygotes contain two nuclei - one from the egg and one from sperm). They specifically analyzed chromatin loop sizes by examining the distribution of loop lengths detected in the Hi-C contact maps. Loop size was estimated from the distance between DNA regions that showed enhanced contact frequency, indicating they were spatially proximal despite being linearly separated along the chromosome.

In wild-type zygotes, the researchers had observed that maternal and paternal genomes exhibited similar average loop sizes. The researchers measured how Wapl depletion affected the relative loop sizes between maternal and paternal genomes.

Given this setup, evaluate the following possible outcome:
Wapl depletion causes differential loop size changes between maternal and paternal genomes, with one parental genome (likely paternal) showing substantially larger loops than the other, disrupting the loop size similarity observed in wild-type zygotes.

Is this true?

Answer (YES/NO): NO